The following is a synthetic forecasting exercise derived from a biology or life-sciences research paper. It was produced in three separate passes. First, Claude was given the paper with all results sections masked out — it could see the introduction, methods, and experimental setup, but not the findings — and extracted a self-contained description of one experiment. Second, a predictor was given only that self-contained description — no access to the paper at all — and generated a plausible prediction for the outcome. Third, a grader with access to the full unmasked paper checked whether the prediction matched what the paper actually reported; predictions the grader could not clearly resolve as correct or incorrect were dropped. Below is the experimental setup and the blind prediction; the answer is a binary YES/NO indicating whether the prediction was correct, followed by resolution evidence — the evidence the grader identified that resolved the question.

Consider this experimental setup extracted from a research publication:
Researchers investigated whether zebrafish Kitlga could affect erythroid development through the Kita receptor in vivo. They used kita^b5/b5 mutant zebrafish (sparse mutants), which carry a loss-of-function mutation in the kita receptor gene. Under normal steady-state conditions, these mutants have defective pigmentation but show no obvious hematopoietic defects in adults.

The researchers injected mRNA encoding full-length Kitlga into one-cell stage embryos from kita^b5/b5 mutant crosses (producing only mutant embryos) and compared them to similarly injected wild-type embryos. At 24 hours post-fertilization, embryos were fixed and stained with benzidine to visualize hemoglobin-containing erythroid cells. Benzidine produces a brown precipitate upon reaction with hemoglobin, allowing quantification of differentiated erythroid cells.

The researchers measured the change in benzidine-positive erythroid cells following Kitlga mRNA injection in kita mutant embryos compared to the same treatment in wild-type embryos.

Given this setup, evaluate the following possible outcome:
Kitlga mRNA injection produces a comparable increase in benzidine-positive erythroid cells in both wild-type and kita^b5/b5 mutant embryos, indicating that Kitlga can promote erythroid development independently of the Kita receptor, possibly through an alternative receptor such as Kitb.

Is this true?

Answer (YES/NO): NO